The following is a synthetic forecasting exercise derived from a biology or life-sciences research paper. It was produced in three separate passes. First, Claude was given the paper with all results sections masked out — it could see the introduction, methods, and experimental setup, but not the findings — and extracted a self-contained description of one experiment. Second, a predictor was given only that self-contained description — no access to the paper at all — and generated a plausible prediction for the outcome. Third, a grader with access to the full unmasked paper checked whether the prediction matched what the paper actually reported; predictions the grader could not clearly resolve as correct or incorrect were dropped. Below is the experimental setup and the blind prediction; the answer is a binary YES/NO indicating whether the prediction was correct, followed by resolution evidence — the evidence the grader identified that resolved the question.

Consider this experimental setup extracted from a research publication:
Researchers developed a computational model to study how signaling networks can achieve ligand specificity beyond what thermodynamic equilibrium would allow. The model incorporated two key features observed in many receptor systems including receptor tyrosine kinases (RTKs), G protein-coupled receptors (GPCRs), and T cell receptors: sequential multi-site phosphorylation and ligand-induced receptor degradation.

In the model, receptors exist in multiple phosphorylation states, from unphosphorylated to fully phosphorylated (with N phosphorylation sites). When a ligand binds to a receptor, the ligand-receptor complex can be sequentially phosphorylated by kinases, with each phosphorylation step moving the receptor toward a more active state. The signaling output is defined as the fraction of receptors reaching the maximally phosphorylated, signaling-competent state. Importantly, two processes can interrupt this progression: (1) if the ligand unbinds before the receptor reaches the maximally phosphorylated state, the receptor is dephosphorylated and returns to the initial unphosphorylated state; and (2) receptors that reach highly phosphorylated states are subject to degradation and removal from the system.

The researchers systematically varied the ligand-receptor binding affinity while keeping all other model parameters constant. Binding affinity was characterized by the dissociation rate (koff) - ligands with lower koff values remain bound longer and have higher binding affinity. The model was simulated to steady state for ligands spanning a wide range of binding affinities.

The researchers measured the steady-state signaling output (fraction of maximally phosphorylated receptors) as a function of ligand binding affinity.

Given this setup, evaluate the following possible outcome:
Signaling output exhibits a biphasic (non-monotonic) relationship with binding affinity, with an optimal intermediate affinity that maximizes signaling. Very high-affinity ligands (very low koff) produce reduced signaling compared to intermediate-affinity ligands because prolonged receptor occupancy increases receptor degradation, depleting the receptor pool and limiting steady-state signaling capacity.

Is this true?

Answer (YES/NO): YES